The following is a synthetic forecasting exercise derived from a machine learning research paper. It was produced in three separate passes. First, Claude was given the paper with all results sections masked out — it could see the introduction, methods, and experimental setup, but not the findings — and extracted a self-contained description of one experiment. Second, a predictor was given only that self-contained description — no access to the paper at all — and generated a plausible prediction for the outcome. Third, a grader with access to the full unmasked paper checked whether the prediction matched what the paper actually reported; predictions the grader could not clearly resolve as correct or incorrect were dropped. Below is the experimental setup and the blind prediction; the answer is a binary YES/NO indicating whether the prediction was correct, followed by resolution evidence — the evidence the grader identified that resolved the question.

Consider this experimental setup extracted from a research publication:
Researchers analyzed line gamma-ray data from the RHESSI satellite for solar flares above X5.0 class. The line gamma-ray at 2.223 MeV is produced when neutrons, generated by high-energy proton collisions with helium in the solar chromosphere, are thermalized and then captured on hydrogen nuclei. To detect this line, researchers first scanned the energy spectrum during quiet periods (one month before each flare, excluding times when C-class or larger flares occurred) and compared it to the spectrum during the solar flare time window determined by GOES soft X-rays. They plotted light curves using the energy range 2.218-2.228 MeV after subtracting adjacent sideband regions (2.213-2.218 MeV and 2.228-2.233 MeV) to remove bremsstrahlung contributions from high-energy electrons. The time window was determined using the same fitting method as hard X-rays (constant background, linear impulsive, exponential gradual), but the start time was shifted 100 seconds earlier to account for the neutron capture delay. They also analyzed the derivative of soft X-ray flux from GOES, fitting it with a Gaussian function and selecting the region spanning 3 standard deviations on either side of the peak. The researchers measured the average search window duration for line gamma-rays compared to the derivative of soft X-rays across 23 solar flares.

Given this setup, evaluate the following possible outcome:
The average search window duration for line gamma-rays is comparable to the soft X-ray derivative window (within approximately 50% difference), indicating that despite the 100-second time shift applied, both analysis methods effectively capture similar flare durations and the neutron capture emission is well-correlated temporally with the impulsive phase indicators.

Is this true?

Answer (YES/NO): NO